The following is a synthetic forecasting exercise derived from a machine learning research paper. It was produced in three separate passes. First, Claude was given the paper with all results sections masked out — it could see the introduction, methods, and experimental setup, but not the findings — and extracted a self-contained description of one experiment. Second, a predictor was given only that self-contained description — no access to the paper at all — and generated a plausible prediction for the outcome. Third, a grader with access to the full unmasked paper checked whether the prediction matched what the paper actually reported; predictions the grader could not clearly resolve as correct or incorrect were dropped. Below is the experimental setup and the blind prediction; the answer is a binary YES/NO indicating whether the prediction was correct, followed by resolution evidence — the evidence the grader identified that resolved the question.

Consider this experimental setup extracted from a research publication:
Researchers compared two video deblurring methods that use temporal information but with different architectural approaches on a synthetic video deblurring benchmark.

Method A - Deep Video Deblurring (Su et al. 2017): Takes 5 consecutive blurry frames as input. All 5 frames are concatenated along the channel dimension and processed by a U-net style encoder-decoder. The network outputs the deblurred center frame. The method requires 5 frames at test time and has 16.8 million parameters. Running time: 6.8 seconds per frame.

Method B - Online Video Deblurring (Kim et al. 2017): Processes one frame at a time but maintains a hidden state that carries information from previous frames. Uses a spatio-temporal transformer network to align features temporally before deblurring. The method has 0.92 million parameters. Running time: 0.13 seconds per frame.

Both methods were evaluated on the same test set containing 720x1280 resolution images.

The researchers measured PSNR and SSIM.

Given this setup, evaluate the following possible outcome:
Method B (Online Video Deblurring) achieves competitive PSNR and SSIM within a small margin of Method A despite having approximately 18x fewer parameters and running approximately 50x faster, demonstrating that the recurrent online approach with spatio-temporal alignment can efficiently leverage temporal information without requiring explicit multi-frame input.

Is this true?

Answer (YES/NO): YES